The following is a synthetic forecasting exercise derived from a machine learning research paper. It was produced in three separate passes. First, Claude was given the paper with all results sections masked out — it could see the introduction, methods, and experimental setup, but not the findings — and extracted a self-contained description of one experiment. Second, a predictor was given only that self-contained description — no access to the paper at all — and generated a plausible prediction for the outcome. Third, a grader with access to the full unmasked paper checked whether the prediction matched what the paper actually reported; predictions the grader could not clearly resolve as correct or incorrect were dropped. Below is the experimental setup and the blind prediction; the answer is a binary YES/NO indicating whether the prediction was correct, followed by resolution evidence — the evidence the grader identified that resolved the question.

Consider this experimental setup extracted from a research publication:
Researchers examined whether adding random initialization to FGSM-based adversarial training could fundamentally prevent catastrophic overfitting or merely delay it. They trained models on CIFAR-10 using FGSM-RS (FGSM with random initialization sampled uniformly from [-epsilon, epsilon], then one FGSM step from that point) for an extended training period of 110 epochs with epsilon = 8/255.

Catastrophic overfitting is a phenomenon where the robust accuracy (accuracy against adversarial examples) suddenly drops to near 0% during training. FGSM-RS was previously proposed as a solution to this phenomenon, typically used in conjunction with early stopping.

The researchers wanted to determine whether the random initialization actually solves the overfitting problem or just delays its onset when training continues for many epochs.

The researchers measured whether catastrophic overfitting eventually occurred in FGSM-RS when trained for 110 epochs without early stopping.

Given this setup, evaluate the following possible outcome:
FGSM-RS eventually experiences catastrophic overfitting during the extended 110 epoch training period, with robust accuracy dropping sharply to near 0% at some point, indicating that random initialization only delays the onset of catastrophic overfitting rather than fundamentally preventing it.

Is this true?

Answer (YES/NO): YES